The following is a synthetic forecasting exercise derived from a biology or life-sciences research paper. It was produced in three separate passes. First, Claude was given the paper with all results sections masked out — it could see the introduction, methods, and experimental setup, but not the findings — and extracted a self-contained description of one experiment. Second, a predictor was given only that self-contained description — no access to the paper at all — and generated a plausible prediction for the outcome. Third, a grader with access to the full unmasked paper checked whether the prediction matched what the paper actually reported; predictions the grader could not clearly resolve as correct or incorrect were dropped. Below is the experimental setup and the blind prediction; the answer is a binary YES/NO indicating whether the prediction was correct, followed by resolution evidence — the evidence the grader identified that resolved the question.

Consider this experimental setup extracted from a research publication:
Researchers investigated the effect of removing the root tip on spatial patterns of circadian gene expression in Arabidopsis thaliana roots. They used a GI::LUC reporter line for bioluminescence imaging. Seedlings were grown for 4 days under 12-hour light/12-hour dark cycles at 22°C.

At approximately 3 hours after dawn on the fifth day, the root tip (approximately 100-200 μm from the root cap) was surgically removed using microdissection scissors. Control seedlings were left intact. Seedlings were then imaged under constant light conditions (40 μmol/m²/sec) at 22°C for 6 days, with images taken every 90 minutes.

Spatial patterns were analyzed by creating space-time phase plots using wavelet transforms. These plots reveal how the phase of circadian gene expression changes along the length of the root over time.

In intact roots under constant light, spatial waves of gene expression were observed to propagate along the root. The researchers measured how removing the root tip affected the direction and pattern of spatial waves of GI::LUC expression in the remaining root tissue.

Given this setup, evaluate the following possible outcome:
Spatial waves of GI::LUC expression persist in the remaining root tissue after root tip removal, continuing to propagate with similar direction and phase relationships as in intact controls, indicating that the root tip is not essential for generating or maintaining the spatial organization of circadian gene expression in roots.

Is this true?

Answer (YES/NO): YES